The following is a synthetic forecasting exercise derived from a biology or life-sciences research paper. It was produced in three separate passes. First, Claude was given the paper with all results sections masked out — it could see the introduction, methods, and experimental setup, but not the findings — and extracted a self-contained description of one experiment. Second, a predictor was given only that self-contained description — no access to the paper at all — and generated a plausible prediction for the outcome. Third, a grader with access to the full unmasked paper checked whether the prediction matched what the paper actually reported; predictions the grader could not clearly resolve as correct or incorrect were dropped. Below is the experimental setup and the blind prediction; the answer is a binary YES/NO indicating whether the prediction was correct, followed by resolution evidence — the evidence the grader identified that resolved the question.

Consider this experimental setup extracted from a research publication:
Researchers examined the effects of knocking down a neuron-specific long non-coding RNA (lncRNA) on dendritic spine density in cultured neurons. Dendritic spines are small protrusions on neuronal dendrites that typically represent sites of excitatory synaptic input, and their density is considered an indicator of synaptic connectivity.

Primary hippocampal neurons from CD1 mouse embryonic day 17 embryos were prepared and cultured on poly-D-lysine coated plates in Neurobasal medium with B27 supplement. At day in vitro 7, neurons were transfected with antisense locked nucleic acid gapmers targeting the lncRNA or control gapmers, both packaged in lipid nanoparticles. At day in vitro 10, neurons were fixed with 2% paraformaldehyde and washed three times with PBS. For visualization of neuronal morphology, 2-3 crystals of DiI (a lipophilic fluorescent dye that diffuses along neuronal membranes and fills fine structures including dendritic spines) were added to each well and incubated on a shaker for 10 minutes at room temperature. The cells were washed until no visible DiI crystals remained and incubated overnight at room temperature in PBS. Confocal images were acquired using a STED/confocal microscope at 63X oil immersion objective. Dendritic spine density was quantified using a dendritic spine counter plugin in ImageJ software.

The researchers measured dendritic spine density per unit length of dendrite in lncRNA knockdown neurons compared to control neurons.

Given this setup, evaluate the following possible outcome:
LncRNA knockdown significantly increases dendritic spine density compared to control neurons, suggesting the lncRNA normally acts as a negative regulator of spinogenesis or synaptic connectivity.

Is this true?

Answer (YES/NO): NO